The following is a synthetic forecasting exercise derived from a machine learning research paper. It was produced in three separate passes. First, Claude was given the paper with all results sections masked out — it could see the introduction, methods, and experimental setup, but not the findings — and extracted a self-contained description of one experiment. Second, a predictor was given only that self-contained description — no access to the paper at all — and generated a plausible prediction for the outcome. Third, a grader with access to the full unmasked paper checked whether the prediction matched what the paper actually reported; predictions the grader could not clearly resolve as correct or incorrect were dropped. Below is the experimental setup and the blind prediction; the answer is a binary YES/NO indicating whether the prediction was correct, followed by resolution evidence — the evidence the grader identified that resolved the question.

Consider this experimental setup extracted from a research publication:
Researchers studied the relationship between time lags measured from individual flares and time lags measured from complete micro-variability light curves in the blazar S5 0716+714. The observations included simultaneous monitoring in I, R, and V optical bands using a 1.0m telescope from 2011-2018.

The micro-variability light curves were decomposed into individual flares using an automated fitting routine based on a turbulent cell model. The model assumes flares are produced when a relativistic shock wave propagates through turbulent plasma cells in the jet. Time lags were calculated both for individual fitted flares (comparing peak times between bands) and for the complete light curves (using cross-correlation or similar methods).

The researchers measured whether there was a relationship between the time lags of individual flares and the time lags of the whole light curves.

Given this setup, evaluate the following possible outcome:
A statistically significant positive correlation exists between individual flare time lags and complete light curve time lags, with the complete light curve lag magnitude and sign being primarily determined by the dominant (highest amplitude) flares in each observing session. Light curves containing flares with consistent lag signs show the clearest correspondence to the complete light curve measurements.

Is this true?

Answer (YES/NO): NO